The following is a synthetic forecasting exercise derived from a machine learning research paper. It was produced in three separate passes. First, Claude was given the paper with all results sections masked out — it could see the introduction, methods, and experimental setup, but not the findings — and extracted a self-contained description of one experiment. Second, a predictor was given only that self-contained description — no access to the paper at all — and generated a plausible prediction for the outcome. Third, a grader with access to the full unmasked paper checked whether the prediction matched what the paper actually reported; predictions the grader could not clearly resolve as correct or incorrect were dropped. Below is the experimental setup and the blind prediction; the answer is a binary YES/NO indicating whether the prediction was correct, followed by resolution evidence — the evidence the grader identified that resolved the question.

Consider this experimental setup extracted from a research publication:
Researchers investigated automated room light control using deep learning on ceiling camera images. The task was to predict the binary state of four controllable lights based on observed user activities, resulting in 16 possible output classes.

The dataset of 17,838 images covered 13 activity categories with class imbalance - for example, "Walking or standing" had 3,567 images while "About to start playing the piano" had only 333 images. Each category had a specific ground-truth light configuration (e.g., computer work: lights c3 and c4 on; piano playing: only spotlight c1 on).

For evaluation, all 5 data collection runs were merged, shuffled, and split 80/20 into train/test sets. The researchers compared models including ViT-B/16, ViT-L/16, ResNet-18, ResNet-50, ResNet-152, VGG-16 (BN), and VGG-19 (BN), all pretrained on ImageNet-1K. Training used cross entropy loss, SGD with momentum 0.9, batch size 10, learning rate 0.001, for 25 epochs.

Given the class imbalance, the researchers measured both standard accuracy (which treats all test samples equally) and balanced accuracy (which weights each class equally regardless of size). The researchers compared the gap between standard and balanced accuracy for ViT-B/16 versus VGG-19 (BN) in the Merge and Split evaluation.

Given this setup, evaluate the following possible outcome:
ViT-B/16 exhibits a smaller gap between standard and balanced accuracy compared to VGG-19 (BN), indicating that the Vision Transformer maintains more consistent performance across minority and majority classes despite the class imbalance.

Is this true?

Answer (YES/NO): NO